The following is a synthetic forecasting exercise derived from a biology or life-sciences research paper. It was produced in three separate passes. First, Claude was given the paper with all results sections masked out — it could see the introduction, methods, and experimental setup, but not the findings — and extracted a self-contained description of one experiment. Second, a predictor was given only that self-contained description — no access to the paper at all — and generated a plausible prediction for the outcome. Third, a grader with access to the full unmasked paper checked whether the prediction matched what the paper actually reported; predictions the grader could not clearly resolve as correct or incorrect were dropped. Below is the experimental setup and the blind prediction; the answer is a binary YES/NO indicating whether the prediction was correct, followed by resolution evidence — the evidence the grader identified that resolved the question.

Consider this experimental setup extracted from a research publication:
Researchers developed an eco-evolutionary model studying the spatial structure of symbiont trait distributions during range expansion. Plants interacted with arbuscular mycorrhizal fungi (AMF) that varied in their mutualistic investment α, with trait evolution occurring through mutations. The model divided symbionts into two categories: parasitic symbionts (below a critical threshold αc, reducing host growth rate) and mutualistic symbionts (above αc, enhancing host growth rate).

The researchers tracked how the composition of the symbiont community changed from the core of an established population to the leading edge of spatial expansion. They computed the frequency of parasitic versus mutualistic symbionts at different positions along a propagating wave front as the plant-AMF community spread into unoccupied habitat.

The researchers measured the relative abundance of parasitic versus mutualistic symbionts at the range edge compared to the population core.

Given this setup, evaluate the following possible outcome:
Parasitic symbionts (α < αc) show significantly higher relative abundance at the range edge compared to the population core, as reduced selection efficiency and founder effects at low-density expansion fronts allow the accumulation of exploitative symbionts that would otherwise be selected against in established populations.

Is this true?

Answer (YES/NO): NO